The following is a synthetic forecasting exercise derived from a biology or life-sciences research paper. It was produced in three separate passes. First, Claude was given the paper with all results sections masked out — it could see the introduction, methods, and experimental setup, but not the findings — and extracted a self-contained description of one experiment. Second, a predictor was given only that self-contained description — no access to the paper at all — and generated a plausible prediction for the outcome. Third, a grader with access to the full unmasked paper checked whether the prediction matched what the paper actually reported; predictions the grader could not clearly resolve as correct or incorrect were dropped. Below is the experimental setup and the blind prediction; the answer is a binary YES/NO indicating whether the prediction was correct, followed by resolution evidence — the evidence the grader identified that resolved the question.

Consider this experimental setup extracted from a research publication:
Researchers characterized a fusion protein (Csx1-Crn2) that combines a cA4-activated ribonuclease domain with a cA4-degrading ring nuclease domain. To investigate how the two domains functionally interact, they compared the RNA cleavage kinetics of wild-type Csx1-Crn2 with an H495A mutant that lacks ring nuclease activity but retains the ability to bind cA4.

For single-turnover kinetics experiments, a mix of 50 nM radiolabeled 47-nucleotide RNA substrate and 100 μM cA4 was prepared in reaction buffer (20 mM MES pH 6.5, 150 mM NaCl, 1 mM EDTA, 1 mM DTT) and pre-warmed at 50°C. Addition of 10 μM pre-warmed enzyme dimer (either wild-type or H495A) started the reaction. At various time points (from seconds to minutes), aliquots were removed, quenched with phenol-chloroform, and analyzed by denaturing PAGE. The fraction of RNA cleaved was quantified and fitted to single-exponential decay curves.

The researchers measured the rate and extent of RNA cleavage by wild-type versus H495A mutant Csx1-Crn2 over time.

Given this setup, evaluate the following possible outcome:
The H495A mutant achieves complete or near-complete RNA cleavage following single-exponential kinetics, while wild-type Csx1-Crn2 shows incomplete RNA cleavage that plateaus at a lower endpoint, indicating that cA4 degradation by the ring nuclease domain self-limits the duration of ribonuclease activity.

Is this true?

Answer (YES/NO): YES